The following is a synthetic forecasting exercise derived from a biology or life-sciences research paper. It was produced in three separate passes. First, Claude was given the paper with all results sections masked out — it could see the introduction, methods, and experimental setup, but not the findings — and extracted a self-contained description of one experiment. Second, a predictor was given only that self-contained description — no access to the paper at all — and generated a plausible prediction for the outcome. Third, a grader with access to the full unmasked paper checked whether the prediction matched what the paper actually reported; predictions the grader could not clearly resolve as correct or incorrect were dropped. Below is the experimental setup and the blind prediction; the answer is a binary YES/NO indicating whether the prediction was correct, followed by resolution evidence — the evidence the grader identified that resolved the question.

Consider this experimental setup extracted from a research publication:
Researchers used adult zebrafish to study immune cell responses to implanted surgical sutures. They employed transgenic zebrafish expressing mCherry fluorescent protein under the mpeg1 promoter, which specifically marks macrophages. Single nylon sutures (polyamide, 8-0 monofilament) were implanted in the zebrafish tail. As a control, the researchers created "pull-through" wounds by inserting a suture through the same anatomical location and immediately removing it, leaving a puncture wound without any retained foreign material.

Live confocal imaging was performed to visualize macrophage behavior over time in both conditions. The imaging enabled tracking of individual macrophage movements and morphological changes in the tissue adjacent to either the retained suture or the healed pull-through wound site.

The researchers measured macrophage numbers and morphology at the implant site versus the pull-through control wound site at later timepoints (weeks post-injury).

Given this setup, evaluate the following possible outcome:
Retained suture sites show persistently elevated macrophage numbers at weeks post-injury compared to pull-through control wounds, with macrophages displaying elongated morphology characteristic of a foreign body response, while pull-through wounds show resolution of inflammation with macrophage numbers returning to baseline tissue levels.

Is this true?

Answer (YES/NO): NO